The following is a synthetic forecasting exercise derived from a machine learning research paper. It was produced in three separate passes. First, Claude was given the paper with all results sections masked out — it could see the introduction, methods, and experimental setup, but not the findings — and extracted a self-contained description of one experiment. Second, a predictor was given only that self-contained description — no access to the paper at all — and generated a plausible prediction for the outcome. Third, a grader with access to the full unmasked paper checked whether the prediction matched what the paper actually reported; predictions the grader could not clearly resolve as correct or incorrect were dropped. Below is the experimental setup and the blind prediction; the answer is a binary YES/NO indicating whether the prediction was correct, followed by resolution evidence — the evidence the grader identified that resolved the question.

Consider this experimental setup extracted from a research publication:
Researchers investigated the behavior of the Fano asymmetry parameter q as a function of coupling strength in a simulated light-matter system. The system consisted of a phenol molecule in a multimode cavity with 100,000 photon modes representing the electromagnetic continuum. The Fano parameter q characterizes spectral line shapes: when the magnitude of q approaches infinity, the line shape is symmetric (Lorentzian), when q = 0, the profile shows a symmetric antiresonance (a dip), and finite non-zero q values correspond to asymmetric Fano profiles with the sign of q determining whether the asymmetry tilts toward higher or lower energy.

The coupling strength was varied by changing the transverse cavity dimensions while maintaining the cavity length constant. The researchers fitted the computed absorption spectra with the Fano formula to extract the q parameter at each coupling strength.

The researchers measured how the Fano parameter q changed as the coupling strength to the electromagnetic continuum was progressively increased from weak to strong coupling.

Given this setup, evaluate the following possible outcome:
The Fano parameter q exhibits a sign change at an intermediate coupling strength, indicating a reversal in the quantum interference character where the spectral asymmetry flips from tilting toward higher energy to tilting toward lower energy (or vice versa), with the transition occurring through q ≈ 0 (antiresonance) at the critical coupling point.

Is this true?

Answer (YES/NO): NO